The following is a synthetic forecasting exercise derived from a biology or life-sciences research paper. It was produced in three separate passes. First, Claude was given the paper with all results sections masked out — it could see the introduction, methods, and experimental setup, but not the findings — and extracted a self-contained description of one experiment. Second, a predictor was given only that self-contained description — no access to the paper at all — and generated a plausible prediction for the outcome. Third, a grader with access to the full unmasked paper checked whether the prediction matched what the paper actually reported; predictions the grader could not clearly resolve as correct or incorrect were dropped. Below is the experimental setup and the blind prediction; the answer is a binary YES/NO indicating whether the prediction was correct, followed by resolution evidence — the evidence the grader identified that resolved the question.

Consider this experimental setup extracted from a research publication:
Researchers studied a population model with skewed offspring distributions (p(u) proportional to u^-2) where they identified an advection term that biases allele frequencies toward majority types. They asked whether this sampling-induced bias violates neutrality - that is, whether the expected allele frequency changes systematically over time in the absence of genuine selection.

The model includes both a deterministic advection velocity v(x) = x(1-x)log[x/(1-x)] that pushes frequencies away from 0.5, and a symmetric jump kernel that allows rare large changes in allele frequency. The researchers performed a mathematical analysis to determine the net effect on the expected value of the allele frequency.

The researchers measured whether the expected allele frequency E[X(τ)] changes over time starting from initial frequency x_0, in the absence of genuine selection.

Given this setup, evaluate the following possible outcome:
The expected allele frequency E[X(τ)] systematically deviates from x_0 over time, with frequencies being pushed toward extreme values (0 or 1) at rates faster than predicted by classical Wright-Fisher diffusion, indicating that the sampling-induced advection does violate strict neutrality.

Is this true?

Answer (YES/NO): NO